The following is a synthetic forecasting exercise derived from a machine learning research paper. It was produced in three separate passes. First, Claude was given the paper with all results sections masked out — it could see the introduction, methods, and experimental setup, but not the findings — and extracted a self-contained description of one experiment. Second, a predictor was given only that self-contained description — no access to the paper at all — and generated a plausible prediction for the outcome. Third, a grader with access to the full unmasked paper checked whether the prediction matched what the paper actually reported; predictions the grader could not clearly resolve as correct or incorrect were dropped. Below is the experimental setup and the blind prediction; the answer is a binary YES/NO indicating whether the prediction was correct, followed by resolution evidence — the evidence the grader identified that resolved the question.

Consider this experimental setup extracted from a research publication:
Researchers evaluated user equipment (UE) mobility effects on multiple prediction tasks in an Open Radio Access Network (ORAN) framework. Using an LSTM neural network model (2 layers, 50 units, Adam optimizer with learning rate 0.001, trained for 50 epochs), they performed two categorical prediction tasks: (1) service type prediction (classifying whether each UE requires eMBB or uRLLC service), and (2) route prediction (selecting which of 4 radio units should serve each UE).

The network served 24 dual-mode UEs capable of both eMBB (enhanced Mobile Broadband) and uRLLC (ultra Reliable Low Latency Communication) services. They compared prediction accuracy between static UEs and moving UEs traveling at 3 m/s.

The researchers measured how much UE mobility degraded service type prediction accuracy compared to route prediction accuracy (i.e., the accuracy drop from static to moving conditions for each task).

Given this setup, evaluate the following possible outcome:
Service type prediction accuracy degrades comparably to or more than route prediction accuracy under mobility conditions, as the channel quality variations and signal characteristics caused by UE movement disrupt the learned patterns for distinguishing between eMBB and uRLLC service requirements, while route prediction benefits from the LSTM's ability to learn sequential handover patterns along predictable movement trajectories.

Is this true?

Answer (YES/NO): YES